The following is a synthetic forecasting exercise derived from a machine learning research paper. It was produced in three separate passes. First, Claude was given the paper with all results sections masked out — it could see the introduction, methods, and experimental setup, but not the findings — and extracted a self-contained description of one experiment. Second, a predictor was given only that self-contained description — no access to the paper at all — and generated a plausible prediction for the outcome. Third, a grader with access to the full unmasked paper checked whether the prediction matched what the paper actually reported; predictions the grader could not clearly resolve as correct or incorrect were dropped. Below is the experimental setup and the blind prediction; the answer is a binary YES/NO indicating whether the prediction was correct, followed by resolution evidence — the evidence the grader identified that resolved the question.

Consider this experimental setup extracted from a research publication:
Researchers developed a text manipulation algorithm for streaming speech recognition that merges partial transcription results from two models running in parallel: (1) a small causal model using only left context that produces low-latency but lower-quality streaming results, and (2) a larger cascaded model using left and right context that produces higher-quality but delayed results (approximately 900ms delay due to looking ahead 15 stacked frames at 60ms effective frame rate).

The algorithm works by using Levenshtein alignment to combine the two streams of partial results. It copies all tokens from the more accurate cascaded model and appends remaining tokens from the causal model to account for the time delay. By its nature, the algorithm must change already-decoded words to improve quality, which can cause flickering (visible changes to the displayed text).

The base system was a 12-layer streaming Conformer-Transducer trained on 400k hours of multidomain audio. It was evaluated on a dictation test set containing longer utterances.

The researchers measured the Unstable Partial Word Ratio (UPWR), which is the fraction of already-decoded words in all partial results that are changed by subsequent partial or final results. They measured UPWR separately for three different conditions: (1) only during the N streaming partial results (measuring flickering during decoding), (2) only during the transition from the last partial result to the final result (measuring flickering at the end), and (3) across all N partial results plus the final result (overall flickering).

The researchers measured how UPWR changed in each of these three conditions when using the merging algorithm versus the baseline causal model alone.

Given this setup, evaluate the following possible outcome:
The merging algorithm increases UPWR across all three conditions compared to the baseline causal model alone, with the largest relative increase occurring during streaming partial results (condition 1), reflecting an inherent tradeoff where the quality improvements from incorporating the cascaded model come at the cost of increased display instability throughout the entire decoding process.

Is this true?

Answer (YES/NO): NO